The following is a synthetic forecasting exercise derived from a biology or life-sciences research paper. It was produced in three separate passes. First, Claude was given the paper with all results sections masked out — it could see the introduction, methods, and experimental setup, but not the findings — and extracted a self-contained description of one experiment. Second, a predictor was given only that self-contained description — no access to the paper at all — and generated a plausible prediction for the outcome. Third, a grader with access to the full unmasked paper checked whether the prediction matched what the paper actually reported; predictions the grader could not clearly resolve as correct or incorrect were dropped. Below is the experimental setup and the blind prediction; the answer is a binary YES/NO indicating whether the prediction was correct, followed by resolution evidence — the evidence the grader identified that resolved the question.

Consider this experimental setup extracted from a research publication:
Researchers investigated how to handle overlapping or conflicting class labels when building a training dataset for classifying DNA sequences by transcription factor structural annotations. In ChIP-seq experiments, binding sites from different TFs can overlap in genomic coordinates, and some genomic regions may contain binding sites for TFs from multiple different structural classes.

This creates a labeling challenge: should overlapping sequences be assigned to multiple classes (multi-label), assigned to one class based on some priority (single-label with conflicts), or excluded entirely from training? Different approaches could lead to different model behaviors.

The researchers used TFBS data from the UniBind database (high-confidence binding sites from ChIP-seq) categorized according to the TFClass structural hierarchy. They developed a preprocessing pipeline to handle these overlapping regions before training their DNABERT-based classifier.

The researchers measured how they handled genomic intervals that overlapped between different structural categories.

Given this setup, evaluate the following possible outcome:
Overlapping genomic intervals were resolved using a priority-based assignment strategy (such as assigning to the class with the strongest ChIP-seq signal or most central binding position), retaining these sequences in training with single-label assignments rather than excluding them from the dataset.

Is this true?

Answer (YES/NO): NO